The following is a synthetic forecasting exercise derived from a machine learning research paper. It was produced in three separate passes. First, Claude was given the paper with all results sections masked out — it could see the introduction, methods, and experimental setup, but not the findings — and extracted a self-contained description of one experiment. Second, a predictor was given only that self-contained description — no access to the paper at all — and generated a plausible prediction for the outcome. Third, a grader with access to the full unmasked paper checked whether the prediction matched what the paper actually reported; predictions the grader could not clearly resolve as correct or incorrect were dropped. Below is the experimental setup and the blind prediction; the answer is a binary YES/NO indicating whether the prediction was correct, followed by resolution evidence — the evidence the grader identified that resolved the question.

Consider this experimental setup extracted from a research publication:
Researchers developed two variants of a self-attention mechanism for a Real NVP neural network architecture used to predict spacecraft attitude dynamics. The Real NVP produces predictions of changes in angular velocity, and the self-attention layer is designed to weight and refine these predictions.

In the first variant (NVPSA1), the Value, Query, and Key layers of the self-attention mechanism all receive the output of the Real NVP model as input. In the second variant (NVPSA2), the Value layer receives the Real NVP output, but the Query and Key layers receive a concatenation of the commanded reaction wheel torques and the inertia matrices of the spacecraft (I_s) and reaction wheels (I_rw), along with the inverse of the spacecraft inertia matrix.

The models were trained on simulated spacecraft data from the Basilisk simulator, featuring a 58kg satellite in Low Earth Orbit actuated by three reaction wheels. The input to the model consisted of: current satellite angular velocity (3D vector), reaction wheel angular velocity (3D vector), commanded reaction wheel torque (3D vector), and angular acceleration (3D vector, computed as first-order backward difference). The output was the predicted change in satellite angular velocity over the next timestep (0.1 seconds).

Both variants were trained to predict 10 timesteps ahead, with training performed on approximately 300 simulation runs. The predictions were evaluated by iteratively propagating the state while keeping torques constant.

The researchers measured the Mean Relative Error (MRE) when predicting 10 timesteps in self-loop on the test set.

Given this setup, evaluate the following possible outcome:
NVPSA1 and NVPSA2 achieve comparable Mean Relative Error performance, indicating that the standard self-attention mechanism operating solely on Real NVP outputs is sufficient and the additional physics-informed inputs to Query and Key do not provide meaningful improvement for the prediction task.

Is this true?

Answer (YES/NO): NO